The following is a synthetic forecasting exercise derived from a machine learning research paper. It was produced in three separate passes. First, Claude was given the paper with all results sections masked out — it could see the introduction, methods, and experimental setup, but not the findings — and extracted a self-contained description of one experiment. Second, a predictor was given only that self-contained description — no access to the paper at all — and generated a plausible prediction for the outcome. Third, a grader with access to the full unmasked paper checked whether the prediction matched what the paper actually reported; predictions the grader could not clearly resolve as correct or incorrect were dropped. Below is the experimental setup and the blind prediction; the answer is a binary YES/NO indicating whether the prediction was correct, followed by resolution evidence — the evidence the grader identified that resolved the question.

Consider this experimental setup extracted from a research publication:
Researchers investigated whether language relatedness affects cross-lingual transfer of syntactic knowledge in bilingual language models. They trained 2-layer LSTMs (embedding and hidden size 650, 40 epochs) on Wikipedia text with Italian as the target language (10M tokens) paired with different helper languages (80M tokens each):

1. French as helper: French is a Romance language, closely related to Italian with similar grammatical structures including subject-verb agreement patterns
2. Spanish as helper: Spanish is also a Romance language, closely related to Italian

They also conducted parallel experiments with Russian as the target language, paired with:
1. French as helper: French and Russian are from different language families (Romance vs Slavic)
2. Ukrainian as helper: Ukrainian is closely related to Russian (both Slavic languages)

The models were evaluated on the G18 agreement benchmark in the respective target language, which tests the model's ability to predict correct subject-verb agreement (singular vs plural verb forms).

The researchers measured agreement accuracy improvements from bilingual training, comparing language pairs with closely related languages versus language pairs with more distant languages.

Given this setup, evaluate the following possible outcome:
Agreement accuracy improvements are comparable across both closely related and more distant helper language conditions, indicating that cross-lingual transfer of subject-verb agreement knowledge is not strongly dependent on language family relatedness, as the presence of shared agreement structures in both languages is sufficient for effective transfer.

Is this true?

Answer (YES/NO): NO